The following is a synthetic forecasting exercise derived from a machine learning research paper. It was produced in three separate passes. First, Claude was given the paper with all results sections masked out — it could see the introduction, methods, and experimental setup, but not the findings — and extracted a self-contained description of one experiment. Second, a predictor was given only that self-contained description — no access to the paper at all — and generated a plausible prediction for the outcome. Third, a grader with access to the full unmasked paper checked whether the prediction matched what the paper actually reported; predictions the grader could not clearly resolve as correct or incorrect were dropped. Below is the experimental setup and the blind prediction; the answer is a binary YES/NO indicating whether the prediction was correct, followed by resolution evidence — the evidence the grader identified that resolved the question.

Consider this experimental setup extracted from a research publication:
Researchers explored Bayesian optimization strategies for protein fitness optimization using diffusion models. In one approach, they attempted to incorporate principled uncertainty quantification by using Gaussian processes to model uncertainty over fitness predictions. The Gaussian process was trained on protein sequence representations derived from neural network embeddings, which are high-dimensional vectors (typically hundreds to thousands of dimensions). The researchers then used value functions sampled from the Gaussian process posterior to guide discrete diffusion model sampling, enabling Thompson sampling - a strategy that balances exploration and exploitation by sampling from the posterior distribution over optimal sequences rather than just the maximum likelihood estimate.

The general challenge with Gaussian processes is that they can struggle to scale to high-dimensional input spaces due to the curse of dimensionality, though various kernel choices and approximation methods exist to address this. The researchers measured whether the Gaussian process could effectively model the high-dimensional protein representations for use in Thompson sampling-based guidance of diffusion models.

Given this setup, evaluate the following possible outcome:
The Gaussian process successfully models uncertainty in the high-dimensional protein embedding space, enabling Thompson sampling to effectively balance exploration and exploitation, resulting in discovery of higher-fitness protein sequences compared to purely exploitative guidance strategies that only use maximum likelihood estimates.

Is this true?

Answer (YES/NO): NO